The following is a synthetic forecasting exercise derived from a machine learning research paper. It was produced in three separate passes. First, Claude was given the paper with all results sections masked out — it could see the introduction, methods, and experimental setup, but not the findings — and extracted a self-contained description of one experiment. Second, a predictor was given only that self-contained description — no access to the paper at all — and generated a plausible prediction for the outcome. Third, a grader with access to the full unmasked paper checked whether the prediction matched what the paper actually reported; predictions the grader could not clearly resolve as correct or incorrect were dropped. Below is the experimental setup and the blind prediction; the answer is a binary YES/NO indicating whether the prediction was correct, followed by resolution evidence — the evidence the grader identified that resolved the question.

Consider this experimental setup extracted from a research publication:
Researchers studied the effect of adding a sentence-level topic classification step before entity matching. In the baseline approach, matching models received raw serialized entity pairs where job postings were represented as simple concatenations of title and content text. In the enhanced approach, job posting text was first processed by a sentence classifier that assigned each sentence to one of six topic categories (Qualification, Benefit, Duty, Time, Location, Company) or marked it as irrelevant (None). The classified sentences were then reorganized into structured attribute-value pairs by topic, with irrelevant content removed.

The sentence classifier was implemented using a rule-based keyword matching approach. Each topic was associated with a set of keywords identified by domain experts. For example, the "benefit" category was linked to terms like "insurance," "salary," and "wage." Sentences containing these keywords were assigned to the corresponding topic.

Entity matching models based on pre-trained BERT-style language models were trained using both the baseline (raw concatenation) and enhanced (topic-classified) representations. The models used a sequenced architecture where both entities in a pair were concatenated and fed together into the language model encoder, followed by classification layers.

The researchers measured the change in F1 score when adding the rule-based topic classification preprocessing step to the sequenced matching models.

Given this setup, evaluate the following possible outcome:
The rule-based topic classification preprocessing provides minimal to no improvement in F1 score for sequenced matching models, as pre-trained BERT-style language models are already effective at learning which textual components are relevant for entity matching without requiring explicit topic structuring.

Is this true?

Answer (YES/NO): NO